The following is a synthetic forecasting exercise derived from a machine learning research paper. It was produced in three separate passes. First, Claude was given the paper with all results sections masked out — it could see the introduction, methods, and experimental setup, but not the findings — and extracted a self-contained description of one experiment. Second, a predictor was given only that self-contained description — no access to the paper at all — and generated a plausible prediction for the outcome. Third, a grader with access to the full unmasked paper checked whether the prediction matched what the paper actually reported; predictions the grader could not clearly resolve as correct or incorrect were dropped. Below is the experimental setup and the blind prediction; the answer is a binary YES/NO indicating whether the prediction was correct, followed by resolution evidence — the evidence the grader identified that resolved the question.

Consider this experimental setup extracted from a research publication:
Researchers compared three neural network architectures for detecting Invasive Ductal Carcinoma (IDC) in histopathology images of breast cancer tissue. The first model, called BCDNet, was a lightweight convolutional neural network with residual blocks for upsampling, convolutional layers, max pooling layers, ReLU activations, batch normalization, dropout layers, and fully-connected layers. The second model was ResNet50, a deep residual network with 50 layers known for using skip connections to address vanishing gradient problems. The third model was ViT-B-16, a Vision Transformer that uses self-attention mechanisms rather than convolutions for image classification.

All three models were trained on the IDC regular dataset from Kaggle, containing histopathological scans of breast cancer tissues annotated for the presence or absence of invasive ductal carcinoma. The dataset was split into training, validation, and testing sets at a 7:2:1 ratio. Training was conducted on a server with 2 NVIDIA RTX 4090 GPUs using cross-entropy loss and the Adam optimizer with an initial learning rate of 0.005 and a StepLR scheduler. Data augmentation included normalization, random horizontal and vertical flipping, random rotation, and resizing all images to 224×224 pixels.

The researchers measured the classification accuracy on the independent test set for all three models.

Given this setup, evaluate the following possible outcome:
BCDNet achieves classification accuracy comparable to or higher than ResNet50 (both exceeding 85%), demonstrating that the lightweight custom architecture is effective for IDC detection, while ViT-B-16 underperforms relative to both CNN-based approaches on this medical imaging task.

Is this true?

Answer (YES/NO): NO